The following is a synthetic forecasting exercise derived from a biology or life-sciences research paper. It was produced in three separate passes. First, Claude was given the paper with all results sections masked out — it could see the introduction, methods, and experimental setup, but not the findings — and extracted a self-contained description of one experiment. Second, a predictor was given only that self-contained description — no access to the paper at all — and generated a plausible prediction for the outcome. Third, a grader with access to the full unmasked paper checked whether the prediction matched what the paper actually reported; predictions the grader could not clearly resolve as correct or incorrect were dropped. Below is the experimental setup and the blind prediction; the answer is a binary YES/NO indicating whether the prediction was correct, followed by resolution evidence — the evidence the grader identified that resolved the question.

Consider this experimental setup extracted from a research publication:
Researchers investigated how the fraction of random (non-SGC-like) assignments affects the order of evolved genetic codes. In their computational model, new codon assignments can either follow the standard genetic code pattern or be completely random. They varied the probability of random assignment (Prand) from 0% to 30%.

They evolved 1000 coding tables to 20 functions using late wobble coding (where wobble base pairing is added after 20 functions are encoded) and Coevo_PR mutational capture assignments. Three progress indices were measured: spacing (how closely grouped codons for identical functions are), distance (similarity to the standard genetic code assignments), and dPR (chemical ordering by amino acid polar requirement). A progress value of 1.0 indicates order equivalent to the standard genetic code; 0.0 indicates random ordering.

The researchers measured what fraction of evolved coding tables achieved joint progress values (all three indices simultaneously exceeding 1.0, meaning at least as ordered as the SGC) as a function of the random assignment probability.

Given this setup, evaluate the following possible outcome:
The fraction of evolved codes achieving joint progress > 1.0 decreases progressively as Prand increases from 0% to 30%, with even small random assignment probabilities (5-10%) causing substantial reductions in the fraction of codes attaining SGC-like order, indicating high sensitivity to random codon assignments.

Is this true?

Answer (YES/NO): YES